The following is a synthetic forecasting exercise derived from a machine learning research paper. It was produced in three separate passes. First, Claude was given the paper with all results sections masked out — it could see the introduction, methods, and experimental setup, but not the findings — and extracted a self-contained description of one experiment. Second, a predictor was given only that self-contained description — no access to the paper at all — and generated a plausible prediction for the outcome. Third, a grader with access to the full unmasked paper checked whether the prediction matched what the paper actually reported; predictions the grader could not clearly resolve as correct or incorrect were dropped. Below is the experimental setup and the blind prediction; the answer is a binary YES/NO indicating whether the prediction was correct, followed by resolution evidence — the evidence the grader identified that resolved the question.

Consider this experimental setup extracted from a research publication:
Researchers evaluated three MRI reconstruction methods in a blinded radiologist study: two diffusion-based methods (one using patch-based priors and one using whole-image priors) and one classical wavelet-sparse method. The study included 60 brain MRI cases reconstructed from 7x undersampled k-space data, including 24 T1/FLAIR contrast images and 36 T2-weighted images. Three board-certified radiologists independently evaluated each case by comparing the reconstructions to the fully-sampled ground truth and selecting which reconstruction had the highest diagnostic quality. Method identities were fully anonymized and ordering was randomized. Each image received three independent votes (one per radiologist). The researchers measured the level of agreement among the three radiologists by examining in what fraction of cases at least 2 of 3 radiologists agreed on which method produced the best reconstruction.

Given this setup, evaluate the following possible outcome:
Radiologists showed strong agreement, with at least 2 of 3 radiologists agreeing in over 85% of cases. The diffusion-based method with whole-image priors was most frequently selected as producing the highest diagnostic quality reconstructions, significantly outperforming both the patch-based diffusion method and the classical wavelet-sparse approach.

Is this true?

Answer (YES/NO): NO